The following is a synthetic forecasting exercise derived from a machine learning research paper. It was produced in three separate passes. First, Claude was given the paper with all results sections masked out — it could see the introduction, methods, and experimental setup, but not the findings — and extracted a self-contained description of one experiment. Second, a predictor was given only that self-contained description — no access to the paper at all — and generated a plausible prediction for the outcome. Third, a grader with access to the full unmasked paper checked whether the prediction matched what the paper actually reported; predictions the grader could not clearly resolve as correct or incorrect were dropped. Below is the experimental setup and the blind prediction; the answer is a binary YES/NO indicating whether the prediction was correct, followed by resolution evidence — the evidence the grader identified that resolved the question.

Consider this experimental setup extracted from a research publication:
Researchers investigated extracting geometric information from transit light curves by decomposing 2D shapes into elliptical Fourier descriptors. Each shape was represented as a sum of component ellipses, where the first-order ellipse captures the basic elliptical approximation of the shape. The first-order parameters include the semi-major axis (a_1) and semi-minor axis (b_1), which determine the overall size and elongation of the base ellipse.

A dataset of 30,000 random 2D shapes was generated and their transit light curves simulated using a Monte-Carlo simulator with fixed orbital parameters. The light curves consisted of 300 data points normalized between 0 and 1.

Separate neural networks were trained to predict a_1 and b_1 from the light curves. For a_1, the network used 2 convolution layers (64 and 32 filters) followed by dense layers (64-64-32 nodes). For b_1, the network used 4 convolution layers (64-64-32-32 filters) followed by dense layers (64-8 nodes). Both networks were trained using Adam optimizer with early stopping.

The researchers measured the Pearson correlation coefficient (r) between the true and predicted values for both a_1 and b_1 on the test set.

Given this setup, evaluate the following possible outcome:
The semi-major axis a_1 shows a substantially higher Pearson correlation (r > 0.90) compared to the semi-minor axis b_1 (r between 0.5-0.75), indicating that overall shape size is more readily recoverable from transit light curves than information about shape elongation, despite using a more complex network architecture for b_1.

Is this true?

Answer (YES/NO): NO